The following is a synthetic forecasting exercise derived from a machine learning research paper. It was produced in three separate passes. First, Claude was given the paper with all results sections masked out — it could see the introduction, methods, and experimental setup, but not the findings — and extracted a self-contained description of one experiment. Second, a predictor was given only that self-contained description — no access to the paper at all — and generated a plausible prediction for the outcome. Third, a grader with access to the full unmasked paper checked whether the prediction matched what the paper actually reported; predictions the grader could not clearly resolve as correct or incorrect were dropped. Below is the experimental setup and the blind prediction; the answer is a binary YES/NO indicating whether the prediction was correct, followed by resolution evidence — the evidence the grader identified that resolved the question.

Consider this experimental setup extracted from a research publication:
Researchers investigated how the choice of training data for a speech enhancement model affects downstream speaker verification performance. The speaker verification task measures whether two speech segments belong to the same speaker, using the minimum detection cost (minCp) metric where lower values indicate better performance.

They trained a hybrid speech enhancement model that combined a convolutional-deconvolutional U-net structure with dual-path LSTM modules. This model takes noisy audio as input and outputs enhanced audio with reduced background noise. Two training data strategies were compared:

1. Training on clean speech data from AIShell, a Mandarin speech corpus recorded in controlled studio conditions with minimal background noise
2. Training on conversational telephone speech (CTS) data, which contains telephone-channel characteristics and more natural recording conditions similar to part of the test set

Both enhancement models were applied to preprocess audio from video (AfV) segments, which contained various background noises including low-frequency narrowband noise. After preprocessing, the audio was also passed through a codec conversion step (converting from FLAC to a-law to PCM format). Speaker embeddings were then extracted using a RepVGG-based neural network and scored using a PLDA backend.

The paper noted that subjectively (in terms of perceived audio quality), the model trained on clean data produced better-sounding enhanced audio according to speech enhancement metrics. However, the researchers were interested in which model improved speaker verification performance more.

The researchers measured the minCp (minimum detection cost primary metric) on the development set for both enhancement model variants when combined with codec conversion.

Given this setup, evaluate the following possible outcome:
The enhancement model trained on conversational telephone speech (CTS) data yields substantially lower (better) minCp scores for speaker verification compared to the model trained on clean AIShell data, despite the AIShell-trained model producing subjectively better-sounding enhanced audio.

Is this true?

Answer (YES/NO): NO